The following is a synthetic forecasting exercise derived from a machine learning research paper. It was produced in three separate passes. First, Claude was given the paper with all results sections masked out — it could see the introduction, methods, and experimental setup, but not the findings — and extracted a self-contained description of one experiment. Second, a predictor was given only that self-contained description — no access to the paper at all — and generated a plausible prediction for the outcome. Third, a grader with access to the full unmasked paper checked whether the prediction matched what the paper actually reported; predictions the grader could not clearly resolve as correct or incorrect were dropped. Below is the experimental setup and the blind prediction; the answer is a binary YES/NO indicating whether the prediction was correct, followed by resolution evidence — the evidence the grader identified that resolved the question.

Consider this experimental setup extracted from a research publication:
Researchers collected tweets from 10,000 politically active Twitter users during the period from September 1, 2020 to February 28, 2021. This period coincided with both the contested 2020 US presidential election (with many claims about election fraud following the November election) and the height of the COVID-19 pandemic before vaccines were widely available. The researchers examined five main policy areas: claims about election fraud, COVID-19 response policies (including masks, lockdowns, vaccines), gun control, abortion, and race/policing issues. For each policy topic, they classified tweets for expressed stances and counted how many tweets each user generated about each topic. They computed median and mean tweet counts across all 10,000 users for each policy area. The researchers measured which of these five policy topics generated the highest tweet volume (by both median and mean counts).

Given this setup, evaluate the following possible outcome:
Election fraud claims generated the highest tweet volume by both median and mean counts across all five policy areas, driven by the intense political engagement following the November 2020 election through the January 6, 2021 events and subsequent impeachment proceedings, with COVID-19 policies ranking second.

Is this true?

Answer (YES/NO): NO